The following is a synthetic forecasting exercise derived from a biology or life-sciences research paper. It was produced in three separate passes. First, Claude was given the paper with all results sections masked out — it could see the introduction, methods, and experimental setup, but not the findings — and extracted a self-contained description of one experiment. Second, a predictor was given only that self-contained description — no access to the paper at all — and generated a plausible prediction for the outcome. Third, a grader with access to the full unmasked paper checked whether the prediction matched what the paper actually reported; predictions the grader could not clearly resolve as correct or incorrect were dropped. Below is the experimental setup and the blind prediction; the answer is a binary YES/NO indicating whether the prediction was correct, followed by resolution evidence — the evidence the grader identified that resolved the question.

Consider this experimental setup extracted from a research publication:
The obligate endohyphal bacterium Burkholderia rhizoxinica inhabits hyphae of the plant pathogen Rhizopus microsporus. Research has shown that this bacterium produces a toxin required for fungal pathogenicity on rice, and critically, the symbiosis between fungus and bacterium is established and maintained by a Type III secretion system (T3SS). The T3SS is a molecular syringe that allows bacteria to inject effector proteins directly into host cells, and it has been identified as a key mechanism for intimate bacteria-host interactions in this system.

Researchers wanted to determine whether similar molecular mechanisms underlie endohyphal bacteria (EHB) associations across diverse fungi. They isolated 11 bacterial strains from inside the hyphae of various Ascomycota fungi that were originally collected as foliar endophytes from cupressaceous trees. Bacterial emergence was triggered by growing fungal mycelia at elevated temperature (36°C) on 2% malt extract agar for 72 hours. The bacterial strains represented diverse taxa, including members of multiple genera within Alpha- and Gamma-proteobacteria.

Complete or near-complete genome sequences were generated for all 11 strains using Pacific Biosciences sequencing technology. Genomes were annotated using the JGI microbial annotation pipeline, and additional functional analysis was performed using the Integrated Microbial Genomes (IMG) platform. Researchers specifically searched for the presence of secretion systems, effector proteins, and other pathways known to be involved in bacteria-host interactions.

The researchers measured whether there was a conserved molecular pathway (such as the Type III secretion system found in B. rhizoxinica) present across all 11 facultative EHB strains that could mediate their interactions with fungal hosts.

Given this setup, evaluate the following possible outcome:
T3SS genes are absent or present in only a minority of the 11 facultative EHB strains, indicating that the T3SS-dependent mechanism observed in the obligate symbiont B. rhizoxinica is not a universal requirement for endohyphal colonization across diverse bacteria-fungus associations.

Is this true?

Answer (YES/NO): YES